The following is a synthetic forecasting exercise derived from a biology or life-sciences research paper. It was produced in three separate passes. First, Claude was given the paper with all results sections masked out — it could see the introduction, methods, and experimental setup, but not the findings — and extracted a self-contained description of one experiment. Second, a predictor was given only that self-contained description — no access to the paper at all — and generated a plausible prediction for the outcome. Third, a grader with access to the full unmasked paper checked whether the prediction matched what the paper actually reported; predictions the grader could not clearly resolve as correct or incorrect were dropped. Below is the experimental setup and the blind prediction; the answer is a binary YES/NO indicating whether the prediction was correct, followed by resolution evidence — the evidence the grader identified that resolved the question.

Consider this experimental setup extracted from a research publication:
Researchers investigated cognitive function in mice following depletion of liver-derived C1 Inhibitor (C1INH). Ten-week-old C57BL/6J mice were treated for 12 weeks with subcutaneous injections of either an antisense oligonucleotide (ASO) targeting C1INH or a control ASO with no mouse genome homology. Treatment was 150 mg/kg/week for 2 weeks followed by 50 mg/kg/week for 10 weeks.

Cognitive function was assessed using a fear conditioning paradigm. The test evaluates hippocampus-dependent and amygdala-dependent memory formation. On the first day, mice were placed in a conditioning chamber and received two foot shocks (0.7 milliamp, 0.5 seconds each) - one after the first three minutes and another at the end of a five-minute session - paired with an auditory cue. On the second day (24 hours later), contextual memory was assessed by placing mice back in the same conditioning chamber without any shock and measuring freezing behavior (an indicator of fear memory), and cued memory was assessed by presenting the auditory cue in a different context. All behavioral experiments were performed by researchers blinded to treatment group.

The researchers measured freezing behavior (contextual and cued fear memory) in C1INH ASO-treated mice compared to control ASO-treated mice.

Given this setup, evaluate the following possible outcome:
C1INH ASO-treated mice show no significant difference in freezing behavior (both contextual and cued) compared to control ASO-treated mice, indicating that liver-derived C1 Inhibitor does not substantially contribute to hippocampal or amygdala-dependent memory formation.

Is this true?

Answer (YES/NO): NO